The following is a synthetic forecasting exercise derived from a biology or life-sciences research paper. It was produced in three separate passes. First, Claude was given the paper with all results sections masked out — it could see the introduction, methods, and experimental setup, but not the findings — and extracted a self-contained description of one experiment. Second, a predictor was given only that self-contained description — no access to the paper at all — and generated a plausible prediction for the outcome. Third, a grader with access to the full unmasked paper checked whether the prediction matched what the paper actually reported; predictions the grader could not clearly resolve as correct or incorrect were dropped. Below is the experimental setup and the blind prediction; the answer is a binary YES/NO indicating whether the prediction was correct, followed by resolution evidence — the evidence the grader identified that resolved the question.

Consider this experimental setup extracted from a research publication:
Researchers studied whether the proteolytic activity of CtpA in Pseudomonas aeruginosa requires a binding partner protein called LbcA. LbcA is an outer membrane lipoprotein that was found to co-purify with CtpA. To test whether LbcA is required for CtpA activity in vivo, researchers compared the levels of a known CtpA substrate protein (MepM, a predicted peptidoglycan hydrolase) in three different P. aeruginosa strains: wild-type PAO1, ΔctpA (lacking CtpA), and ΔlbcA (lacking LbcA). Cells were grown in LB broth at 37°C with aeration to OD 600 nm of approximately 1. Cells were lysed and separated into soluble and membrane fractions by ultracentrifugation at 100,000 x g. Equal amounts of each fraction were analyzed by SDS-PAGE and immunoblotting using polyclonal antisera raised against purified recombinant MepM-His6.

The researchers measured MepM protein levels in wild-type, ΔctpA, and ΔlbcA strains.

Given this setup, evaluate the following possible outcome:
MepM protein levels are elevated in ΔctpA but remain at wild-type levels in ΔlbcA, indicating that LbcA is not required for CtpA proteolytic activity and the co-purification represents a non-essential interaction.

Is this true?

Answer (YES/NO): NO